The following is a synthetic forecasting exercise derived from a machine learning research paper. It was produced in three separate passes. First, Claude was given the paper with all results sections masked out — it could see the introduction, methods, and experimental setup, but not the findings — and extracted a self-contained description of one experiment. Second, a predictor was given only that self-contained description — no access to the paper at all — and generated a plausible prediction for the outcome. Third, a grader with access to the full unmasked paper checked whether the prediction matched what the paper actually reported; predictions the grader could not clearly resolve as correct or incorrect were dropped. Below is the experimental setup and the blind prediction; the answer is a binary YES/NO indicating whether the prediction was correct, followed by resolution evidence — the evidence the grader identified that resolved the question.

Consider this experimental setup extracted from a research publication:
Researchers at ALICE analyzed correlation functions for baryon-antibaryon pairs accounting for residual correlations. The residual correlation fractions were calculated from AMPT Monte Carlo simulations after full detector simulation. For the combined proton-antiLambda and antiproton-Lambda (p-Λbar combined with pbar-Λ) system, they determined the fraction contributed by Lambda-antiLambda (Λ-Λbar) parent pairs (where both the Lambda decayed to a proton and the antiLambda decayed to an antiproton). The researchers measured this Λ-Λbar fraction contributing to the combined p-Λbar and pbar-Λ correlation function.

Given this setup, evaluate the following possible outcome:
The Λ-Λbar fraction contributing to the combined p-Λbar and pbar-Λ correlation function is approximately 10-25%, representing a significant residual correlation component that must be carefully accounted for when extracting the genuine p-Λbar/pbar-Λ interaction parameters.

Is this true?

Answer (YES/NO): NO